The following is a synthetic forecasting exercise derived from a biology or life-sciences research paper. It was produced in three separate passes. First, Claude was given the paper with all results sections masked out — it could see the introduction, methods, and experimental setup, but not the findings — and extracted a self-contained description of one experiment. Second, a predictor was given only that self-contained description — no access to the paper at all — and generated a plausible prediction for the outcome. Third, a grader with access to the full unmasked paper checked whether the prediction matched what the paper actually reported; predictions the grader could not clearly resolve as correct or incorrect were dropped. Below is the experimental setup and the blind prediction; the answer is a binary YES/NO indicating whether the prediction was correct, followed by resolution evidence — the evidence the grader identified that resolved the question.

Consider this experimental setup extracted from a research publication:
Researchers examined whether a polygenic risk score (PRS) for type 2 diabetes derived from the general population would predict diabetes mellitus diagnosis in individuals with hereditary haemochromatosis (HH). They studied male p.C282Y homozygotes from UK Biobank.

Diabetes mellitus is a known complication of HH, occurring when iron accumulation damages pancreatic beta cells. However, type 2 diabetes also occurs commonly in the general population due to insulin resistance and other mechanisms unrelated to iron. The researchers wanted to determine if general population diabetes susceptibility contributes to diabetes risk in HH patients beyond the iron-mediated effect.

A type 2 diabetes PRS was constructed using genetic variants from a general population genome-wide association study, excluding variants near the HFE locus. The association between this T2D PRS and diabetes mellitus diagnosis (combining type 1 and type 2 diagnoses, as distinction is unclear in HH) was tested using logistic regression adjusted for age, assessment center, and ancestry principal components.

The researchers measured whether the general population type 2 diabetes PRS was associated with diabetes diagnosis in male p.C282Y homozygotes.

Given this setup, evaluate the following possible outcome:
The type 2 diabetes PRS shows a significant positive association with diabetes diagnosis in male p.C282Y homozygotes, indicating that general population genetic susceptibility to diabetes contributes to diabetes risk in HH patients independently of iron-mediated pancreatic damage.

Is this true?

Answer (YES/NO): YES